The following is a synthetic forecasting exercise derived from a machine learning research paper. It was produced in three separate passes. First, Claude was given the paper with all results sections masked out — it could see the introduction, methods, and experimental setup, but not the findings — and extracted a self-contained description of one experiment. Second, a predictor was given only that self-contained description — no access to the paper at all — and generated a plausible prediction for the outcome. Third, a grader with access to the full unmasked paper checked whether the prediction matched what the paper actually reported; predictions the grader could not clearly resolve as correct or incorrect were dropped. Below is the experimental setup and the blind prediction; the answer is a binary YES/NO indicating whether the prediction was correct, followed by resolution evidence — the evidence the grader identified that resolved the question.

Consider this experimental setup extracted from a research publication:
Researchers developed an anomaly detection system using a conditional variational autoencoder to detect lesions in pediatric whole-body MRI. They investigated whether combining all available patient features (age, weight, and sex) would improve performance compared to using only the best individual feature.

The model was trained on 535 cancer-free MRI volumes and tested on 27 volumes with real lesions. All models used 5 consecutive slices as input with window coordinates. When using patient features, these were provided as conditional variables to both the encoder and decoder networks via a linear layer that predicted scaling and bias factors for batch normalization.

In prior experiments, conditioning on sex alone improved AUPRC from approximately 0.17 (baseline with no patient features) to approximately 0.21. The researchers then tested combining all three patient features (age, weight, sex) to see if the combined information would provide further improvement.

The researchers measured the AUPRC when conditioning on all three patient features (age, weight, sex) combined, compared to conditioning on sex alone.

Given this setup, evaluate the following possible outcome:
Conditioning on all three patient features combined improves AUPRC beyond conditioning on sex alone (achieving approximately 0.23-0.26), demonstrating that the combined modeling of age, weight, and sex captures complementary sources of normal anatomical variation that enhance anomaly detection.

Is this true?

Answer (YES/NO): NO